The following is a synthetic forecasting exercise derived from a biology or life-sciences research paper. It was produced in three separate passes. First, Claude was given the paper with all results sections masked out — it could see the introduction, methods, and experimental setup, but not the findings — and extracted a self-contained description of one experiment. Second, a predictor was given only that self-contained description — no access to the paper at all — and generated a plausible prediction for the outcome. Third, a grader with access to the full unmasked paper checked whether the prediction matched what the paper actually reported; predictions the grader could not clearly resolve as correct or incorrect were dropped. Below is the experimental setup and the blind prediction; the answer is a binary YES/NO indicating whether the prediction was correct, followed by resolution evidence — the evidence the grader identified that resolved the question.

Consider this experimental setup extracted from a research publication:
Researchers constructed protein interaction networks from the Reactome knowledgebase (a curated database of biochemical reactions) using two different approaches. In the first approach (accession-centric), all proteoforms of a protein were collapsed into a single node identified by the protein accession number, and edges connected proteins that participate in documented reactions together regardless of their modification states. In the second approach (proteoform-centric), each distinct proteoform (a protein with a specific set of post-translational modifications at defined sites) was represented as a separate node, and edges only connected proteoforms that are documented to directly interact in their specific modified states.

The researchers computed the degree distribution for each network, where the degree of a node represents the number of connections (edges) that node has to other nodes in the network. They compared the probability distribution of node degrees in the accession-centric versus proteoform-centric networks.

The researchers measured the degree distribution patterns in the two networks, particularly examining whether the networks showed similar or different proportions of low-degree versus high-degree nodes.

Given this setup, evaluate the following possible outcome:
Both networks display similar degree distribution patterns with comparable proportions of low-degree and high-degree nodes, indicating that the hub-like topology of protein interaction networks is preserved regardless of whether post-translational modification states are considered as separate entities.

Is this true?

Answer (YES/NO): NO